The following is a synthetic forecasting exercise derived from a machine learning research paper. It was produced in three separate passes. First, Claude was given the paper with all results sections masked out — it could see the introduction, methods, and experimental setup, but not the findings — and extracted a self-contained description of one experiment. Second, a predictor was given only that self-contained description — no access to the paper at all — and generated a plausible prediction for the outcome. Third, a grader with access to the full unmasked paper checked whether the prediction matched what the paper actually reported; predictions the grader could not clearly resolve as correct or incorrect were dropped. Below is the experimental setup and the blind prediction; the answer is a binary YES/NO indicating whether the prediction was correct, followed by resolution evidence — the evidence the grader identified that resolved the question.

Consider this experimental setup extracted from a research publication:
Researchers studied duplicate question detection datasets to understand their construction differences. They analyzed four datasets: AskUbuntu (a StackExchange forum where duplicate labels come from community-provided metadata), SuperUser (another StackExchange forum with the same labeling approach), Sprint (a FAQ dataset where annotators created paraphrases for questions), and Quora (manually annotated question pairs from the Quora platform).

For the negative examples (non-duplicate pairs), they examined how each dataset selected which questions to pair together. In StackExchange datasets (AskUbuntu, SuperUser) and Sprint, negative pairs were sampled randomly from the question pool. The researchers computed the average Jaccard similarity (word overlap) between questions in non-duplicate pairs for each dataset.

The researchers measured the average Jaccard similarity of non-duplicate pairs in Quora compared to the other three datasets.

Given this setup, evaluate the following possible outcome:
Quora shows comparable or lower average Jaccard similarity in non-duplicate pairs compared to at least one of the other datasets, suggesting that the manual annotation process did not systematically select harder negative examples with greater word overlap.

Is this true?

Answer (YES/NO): NO